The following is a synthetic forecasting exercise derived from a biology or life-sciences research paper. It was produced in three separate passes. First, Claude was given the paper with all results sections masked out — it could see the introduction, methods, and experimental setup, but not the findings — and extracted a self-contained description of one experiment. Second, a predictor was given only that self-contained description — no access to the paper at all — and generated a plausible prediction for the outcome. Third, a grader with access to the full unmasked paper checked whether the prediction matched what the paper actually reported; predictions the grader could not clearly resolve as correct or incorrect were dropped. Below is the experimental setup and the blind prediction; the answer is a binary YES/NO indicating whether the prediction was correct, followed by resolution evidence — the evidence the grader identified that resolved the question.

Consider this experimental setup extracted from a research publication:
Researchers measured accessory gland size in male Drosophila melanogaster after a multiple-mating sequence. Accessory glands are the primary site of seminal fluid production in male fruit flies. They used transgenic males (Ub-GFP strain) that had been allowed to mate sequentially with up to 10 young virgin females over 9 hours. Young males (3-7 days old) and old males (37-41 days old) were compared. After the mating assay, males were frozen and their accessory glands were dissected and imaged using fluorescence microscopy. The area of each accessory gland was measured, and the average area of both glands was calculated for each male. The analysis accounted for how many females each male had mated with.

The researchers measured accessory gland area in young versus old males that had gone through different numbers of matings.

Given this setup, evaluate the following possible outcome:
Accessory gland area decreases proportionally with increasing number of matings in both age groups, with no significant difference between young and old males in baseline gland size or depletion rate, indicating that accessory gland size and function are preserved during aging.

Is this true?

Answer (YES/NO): NO